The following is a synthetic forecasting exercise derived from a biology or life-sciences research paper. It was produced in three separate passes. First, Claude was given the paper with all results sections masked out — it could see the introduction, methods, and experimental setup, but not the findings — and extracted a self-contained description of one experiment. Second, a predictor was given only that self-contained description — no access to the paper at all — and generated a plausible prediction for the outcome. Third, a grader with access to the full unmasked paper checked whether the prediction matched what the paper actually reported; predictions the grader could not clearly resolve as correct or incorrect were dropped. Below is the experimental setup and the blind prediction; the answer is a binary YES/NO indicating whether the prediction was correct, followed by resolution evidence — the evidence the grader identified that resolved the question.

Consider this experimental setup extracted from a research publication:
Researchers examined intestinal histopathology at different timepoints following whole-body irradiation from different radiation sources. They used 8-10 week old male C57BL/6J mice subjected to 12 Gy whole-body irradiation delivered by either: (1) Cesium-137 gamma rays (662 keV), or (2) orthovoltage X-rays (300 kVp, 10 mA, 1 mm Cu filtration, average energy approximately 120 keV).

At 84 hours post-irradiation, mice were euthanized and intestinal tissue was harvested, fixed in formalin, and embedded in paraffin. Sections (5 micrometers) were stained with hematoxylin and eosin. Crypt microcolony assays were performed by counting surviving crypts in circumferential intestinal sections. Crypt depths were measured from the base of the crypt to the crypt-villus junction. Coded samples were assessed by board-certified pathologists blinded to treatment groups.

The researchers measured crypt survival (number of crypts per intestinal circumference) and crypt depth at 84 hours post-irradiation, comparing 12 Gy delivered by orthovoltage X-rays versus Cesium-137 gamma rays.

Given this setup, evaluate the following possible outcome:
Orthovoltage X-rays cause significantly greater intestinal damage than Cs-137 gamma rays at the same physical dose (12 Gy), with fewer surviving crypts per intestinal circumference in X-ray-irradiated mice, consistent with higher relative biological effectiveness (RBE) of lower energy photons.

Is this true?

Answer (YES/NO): YES